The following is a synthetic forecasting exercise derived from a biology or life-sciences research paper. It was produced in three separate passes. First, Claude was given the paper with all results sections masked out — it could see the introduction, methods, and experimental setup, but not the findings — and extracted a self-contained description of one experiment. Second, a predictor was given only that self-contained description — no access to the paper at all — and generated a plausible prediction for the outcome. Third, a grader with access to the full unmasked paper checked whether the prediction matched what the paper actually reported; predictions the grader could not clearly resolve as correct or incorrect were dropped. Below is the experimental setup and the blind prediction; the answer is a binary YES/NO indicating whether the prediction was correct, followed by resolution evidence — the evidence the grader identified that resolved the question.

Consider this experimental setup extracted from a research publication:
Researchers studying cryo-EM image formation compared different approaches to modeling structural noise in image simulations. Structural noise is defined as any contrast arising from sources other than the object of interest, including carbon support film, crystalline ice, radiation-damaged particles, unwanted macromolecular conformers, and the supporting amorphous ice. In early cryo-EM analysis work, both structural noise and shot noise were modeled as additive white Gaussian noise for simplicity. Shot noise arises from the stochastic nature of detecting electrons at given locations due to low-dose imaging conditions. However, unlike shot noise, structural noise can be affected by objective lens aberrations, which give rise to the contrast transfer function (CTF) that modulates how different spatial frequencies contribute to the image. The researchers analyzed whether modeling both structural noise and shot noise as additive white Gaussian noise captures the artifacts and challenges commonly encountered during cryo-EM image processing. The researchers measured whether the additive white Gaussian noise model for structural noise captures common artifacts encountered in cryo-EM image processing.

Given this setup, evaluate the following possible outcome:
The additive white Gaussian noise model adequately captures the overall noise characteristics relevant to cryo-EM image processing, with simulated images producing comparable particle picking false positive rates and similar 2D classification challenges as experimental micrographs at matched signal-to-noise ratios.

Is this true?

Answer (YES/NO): NO